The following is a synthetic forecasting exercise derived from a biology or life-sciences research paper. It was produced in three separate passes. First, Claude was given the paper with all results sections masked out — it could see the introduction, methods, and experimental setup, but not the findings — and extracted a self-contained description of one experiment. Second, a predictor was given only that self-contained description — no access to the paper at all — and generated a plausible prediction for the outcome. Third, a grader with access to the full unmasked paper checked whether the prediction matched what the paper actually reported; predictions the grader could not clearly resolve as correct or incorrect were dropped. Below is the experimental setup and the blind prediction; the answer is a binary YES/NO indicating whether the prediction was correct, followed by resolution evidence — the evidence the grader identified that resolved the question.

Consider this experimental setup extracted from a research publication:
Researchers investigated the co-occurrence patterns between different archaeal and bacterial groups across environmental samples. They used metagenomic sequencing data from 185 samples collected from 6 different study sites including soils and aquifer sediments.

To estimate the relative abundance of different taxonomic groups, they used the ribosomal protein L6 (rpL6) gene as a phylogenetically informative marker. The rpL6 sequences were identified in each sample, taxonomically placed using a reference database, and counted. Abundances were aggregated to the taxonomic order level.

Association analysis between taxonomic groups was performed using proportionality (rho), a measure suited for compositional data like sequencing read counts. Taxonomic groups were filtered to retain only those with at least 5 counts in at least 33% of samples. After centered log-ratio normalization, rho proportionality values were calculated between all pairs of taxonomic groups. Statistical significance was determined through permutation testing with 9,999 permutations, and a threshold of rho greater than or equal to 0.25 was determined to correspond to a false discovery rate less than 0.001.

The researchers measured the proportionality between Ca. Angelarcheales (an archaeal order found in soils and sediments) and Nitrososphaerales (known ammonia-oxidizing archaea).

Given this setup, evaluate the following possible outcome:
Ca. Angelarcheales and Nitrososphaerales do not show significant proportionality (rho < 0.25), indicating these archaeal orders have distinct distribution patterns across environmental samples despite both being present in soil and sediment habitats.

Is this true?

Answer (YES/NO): NO